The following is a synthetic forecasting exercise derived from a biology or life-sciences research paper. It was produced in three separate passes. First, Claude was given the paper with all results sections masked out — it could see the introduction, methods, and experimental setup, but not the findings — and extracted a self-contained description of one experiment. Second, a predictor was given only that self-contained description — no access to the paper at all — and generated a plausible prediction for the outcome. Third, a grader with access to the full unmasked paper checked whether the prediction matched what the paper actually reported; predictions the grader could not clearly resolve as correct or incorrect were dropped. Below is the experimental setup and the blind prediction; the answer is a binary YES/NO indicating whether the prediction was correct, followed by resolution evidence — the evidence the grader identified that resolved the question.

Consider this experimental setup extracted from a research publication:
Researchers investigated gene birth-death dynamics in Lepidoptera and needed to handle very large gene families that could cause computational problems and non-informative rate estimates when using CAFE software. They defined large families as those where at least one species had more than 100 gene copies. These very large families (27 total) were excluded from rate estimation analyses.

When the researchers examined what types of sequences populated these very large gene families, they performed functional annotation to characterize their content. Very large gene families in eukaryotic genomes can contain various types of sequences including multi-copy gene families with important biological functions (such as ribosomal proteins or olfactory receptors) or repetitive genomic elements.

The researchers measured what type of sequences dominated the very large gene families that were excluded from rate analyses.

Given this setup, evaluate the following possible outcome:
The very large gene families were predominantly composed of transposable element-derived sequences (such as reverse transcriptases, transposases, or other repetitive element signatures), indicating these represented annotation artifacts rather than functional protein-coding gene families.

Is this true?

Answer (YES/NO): YES